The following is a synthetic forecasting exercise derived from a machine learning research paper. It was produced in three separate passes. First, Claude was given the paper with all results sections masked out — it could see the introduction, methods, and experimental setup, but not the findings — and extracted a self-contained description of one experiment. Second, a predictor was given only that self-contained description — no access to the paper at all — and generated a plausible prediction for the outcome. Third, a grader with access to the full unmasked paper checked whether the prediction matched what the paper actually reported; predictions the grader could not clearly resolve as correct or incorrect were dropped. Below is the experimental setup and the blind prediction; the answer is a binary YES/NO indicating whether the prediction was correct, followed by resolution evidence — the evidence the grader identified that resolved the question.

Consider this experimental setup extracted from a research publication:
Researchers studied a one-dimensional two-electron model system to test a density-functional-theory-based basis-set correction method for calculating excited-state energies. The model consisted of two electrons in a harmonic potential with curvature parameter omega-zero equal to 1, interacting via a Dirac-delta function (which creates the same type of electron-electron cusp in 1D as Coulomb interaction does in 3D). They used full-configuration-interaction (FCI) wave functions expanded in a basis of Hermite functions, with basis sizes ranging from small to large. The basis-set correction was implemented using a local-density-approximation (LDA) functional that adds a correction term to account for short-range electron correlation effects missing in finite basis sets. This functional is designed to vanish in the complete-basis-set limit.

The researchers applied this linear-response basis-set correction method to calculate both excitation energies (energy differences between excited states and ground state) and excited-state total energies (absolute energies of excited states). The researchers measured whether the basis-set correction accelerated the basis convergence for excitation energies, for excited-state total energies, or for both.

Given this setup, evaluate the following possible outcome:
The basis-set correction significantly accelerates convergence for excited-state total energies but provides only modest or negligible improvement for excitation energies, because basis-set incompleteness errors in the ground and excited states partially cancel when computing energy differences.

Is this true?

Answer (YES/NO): NO